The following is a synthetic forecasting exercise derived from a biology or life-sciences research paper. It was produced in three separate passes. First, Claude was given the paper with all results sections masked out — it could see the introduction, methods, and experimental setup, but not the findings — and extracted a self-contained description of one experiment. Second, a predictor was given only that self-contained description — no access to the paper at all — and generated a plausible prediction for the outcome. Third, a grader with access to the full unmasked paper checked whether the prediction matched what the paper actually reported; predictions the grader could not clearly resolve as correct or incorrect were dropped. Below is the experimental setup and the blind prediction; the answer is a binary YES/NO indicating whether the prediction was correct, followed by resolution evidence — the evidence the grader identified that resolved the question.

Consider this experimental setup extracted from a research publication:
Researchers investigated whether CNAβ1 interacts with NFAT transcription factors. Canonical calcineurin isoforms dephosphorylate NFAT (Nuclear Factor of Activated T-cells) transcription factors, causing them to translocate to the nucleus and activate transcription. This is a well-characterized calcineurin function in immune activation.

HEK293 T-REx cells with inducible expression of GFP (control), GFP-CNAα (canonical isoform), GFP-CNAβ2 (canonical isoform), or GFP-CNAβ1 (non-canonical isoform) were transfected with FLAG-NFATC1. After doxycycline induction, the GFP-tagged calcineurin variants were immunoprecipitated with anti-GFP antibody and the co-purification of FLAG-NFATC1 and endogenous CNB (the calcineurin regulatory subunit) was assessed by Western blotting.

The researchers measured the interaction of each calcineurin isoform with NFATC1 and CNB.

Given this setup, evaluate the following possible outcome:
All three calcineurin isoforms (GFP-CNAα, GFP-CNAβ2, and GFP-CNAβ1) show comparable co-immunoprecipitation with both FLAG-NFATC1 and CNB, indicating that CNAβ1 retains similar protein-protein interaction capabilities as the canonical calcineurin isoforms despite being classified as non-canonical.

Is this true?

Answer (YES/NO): NO